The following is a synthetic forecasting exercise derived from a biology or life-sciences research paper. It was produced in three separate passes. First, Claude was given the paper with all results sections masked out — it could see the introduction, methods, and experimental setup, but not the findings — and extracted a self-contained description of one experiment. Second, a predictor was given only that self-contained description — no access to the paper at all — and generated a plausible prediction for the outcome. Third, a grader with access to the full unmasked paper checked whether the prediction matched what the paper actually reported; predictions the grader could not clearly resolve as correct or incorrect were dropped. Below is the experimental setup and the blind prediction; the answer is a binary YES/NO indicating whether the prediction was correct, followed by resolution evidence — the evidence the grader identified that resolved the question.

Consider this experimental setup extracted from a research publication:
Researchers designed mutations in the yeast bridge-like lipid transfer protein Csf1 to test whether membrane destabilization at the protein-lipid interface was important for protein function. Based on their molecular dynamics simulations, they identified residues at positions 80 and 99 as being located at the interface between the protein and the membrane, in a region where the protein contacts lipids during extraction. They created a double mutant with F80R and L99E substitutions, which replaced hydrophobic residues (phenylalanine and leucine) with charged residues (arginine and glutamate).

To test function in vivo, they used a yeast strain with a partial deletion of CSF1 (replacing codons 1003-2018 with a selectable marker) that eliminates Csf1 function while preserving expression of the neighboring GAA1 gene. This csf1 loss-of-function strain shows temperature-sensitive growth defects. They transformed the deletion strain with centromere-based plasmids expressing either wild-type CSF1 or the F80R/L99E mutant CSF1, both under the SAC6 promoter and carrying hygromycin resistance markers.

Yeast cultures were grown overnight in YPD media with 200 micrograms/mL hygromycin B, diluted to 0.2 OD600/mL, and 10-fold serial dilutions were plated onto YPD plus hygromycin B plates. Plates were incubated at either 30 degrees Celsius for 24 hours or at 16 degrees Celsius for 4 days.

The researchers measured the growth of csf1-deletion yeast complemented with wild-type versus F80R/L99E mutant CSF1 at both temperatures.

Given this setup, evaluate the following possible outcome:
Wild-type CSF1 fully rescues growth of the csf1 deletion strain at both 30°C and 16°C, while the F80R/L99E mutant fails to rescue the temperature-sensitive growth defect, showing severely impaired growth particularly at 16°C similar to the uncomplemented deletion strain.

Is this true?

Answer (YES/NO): YES